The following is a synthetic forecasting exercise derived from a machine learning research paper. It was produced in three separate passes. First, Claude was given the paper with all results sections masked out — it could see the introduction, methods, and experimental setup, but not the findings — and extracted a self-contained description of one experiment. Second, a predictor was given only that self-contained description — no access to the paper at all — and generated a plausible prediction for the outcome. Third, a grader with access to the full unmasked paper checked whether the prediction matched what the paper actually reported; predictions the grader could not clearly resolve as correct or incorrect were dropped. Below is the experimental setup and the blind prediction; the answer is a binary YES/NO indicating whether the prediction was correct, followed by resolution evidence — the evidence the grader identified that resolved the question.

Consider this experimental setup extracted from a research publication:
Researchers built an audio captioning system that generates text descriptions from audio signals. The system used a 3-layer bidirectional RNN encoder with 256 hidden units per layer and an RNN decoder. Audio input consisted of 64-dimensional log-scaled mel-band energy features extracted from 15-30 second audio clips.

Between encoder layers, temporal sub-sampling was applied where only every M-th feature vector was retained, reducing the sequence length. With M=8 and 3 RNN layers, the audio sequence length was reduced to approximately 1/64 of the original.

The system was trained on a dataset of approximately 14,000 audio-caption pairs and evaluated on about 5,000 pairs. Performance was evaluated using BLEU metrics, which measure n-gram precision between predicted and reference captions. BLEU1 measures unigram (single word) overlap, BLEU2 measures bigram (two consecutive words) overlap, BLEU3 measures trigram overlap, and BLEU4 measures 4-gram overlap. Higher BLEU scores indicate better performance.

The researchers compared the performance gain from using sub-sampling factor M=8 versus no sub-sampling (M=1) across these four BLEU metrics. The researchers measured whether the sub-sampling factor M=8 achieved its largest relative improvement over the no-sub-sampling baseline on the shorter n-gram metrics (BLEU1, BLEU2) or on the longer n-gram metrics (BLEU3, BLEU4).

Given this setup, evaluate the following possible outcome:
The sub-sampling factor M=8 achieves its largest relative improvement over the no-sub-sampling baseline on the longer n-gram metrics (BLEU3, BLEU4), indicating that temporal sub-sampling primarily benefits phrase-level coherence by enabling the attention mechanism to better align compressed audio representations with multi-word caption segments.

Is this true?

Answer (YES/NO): NO